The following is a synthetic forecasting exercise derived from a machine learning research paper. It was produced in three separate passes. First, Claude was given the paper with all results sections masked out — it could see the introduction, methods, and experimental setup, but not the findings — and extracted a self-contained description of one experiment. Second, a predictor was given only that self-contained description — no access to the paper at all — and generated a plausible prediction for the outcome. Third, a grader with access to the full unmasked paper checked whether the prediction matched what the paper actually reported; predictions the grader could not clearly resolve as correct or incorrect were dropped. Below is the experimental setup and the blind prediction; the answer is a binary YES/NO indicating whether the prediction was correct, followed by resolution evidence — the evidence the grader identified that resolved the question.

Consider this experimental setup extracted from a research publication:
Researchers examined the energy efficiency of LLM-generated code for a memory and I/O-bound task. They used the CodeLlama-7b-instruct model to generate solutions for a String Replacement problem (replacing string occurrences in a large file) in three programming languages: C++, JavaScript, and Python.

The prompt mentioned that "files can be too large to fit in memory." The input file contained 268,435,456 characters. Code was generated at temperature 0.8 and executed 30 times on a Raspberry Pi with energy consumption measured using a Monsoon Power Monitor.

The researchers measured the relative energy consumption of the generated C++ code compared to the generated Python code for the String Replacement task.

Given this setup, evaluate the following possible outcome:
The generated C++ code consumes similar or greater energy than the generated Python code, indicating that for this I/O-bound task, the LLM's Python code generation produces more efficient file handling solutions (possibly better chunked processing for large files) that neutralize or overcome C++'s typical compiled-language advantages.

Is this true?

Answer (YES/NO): NO